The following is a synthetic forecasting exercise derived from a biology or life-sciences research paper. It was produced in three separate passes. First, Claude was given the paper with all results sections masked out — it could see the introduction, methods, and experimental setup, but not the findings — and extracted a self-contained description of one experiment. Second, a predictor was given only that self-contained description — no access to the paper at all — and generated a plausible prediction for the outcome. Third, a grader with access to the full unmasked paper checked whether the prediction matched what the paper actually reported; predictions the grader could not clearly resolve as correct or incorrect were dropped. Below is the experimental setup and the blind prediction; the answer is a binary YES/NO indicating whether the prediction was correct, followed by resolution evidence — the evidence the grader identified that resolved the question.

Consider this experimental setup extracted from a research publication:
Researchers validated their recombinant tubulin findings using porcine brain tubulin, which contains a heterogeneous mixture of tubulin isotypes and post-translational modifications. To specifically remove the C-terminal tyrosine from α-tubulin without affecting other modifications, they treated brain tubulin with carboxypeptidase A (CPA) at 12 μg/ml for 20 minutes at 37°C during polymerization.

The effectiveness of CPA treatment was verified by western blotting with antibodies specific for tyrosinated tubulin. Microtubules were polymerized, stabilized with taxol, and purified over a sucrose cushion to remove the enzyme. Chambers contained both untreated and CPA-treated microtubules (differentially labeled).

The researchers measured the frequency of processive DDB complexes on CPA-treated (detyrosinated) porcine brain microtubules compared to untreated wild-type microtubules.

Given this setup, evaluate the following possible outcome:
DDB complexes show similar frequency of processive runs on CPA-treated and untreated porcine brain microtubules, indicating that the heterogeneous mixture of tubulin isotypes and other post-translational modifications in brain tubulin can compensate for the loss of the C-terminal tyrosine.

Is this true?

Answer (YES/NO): NO